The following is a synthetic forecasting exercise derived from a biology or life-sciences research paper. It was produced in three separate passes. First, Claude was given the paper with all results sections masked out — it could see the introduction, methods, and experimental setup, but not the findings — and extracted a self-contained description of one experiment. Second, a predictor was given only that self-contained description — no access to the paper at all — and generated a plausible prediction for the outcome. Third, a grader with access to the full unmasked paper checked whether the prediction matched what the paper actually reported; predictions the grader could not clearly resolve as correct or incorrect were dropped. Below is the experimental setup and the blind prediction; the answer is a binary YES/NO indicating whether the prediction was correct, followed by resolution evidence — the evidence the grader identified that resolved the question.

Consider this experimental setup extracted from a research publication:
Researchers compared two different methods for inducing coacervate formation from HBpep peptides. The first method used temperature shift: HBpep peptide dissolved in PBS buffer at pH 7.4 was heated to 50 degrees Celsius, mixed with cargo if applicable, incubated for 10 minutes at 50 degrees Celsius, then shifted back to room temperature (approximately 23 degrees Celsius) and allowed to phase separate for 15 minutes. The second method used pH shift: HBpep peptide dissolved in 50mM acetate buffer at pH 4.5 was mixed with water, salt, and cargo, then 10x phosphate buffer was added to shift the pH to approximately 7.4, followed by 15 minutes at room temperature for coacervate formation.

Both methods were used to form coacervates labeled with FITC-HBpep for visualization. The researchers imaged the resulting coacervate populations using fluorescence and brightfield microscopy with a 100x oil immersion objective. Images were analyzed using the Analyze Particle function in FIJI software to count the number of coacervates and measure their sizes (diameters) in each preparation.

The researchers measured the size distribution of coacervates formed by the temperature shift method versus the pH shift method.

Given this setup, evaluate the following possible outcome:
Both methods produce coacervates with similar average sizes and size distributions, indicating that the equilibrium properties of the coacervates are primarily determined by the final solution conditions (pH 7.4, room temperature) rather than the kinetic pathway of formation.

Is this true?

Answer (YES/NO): YES